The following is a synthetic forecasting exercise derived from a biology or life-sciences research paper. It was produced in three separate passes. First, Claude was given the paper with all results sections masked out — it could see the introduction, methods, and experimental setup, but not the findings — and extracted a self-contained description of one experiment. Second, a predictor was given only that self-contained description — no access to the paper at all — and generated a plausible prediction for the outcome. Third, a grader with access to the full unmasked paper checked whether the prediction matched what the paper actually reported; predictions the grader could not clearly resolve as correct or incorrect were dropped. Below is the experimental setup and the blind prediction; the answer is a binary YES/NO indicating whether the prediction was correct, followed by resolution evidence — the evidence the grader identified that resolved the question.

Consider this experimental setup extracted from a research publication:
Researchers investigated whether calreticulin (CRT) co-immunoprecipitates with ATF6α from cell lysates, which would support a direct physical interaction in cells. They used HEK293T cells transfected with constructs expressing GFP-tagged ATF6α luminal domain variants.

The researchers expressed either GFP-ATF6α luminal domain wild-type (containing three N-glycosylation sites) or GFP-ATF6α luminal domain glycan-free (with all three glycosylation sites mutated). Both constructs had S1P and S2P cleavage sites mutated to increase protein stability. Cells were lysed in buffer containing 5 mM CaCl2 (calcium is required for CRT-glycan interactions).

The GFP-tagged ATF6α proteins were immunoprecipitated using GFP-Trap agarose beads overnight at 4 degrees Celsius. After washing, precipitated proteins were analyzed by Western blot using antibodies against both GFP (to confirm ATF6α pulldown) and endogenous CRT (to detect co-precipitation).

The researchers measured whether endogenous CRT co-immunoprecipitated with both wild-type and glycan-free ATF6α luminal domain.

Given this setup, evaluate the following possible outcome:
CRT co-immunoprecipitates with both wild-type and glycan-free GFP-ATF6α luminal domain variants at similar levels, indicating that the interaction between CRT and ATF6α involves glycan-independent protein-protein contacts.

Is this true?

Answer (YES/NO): NO